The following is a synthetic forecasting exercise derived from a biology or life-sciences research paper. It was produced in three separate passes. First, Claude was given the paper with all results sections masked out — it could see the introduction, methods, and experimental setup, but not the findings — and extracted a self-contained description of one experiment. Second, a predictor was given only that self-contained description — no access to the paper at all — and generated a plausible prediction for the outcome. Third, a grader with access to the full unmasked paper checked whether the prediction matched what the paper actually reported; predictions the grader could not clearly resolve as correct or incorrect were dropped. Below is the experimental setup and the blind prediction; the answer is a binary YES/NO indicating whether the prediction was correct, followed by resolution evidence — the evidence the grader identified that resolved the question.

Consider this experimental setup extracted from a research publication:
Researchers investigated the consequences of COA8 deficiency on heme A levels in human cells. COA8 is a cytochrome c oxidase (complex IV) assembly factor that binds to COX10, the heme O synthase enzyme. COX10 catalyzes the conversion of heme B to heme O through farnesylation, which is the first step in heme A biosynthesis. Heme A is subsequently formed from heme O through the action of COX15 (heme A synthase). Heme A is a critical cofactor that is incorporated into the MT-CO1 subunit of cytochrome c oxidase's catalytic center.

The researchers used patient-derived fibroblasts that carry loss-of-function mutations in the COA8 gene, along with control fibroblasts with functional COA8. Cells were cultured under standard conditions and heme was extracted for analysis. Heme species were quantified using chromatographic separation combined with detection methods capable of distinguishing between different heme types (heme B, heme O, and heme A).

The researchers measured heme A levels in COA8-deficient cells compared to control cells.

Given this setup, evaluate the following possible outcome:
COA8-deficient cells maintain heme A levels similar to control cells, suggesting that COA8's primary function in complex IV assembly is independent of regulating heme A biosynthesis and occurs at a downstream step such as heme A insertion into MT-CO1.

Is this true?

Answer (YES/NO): NO